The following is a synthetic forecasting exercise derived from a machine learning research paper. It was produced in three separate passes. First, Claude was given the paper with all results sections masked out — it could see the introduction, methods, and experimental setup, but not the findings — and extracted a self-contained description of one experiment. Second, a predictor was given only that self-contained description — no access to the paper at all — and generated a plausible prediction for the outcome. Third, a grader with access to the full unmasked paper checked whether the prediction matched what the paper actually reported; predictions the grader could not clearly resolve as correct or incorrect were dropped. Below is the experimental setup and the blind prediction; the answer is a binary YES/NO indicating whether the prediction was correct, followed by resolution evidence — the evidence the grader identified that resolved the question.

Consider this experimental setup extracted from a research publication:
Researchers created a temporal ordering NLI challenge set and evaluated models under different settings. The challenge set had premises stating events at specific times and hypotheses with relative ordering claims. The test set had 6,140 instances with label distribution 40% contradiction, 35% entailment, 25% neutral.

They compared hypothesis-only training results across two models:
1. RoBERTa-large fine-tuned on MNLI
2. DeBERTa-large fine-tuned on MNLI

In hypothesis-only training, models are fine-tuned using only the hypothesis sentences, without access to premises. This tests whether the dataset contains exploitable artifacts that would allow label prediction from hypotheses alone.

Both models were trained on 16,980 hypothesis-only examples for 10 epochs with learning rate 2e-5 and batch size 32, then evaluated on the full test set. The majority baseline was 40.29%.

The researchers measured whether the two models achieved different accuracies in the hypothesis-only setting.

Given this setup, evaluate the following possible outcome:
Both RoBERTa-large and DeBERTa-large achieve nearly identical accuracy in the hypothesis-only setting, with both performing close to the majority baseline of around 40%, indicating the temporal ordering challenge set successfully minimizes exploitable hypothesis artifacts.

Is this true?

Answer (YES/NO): YES